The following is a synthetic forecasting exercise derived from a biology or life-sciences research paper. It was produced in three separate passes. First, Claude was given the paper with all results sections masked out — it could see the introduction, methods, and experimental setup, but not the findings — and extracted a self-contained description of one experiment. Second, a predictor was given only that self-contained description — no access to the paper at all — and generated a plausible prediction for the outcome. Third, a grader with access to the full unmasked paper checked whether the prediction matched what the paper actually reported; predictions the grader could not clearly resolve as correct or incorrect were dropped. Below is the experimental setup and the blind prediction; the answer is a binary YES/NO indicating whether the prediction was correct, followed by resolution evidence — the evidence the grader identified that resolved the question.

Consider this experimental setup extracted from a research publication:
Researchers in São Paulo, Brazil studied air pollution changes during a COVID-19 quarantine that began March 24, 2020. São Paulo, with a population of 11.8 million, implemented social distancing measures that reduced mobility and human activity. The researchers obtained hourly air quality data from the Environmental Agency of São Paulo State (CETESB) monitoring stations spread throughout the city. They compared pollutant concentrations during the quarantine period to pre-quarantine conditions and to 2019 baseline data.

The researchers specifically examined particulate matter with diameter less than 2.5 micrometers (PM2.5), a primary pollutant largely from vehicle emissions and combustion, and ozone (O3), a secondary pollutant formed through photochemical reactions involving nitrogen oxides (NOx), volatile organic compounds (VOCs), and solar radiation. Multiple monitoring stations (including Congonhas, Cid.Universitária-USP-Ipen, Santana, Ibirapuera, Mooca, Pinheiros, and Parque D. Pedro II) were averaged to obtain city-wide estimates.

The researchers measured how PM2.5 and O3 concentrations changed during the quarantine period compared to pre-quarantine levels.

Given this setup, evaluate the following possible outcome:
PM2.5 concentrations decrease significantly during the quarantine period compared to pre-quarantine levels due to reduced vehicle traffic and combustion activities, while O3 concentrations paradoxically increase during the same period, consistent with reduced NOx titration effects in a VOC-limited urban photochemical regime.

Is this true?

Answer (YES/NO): YES